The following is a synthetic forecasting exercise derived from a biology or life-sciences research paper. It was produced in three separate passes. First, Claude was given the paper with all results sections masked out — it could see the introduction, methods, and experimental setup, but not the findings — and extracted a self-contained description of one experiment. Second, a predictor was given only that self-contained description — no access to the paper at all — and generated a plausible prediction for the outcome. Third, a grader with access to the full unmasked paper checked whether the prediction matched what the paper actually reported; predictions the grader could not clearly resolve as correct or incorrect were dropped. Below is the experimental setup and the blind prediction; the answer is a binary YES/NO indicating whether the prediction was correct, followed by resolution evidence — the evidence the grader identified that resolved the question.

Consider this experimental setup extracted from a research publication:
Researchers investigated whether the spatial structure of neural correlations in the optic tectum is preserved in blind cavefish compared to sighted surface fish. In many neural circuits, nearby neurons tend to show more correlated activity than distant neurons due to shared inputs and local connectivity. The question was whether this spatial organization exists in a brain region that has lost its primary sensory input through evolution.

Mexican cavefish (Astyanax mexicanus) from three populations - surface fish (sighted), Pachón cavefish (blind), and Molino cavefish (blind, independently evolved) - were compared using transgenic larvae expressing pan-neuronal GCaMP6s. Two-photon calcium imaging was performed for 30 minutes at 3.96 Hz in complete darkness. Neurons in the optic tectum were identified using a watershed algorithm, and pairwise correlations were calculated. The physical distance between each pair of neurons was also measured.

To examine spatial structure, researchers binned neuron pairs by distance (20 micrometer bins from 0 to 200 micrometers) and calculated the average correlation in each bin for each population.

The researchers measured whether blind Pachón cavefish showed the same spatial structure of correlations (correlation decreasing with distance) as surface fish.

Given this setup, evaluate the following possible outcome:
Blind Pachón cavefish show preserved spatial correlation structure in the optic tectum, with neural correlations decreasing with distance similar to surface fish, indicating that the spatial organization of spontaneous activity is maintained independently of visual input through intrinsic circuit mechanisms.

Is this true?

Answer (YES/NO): YES